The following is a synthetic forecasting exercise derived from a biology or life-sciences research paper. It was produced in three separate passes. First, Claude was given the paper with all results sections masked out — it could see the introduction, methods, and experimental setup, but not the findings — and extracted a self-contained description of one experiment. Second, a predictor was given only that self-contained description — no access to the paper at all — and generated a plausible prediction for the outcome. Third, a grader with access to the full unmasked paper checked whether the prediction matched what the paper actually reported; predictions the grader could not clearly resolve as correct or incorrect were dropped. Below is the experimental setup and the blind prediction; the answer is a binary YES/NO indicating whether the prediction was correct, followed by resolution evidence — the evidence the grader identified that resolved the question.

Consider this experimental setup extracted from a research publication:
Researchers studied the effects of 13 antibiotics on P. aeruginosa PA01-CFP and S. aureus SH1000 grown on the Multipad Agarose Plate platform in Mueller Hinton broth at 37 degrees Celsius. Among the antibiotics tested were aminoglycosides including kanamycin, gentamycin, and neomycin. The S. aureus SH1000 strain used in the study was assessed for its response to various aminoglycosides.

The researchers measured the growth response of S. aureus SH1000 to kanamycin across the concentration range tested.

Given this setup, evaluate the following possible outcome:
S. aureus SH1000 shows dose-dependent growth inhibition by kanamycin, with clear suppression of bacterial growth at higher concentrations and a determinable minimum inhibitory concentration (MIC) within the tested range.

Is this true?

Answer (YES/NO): NO